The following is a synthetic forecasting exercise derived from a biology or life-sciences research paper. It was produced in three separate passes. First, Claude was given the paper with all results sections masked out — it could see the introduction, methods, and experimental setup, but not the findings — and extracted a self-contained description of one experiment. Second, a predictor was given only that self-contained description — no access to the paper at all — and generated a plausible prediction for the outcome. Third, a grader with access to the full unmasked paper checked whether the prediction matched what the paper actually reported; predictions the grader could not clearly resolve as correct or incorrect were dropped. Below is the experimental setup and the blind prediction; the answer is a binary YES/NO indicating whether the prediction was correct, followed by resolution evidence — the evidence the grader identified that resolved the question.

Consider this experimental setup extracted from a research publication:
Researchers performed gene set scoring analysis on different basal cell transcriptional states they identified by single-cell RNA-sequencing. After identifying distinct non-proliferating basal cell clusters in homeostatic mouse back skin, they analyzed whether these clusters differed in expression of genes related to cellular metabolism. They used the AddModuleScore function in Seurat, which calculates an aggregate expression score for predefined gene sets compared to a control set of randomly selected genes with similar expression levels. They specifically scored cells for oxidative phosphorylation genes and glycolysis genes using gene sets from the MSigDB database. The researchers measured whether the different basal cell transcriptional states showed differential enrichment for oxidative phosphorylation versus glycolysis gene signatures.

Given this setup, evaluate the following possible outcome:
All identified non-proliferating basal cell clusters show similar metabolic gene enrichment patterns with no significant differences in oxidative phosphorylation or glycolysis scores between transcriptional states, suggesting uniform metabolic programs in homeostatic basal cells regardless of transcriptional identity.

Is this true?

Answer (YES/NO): NO